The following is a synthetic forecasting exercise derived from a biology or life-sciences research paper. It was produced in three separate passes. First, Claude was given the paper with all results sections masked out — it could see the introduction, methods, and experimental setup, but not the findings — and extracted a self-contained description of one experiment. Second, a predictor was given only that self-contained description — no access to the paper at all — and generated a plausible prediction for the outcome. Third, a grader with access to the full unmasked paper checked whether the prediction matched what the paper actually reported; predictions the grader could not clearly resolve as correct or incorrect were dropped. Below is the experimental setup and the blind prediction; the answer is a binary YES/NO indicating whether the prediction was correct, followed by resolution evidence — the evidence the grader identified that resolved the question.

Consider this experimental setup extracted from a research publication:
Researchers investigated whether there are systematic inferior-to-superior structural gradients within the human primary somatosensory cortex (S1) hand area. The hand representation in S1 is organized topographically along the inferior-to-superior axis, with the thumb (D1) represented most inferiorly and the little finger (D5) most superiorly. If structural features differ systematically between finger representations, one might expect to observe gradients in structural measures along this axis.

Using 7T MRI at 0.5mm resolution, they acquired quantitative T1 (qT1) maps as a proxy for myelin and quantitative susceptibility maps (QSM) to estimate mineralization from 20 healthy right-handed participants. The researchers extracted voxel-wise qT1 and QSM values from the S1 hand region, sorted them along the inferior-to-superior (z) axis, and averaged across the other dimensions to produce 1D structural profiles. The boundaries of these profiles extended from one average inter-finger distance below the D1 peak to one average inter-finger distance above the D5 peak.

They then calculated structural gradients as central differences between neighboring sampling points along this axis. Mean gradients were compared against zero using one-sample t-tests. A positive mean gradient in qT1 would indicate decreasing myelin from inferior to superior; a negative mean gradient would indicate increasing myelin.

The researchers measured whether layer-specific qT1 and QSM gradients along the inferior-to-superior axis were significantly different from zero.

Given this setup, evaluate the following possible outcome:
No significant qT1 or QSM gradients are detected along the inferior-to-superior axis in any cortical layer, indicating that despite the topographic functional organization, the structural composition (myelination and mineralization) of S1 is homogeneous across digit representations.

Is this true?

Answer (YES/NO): YES